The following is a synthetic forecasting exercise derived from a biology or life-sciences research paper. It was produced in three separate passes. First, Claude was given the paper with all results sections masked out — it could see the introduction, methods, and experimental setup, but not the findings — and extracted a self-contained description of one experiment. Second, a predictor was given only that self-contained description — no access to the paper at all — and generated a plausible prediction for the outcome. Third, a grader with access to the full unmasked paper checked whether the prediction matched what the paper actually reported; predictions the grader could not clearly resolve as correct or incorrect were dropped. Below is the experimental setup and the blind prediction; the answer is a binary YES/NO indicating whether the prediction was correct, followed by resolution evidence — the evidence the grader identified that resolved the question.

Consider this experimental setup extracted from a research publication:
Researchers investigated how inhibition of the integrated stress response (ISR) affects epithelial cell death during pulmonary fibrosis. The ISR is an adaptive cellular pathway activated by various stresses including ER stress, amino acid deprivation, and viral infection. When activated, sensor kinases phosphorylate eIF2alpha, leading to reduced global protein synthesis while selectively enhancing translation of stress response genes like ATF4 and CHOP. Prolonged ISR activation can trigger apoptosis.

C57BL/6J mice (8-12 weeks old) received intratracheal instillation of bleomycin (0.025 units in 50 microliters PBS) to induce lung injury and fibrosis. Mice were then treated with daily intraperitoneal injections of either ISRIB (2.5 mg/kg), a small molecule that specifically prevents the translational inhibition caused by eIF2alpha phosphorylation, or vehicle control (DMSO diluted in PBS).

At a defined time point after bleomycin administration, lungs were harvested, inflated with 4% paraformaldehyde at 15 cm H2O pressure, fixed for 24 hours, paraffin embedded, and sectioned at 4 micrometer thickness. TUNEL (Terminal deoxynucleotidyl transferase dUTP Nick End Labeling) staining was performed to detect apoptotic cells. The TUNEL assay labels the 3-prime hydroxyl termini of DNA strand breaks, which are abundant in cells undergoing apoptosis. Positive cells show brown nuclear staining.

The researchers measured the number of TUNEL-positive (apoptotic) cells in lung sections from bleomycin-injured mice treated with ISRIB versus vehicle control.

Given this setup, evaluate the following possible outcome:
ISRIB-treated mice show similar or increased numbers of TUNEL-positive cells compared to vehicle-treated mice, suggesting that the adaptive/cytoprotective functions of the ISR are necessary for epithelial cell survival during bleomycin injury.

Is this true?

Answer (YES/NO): NO